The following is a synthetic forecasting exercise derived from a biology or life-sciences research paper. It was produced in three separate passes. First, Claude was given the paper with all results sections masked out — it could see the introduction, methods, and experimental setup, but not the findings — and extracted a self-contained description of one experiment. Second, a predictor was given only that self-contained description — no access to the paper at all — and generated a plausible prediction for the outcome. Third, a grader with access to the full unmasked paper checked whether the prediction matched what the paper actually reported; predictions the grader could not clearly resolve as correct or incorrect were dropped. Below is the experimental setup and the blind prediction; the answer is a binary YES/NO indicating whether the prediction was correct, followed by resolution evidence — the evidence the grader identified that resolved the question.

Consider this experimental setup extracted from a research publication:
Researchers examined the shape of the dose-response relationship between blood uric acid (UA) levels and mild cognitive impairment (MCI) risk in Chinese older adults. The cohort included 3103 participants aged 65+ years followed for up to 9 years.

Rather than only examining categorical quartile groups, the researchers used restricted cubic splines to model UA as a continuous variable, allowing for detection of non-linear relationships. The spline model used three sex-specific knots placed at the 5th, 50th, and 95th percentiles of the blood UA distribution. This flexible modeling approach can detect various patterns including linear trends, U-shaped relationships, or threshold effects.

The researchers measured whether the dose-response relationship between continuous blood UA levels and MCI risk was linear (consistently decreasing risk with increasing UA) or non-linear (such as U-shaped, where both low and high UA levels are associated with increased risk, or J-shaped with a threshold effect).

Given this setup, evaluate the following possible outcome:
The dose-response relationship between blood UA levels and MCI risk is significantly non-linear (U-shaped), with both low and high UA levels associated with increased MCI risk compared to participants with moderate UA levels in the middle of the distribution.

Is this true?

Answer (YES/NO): NO